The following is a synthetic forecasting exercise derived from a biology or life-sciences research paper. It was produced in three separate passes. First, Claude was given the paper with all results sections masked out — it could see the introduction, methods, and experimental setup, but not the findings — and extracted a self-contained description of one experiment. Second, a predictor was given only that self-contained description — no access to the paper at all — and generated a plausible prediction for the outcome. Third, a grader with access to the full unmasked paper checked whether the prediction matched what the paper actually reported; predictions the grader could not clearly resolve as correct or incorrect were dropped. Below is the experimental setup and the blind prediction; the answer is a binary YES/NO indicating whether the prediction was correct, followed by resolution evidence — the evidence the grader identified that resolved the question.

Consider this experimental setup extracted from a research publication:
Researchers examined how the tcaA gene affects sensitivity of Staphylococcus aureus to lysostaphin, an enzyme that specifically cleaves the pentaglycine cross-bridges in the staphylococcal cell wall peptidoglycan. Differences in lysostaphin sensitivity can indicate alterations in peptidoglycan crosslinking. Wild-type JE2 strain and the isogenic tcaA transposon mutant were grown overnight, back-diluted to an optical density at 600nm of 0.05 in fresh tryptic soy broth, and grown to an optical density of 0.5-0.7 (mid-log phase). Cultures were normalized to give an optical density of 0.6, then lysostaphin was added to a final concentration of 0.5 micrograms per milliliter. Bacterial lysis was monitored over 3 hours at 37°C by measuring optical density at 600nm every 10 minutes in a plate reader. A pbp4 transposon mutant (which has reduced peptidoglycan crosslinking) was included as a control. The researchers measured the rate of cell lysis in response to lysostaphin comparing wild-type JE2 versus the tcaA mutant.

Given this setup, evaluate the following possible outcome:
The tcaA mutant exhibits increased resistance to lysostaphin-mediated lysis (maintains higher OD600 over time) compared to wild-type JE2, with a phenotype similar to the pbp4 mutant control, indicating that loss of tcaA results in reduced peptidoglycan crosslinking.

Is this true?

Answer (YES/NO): NO